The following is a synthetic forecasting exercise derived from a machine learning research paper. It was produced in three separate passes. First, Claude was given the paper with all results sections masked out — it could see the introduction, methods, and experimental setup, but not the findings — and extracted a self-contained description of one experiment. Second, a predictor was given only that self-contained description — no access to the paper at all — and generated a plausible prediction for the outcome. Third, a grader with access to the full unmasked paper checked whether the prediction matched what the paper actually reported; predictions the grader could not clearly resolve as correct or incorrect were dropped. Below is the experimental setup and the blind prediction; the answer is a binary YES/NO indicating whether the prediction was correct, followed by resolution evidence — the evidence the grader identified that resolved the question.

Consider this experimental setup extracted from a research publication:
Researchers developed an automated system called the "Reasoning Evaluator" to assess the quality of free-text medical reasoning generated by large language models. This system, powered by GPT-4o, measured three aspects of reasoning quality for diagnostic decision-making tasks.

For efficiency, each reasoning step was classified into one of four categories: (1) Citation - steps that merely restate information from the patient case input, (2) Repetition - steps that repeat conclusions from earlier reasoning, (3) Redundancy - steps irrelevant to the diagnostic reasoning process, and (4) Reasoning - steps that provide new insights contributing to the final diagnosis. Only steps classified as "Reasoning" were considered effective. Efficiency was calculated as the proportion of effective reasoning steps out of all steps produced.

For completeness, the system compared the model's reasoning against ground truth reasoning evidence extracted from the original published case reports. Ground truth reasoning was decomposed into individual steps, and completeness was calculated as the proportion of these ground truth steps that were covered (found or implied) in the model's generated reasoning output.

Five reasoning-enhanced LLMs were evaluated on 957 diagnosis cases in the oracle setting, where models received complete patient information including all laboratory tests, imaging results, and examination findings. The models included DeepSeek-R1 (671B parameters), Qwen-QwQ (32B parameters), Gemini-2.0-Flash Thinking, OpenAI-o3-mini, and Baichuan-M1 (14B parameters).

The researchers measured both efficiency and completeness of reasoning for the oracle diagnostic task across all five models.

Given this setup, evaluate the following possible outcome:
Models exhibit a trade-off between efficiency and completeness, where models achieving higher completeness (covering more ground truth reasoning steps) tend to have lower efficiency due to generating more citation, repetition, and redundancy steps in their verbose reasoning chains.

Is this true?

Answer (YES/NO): NO